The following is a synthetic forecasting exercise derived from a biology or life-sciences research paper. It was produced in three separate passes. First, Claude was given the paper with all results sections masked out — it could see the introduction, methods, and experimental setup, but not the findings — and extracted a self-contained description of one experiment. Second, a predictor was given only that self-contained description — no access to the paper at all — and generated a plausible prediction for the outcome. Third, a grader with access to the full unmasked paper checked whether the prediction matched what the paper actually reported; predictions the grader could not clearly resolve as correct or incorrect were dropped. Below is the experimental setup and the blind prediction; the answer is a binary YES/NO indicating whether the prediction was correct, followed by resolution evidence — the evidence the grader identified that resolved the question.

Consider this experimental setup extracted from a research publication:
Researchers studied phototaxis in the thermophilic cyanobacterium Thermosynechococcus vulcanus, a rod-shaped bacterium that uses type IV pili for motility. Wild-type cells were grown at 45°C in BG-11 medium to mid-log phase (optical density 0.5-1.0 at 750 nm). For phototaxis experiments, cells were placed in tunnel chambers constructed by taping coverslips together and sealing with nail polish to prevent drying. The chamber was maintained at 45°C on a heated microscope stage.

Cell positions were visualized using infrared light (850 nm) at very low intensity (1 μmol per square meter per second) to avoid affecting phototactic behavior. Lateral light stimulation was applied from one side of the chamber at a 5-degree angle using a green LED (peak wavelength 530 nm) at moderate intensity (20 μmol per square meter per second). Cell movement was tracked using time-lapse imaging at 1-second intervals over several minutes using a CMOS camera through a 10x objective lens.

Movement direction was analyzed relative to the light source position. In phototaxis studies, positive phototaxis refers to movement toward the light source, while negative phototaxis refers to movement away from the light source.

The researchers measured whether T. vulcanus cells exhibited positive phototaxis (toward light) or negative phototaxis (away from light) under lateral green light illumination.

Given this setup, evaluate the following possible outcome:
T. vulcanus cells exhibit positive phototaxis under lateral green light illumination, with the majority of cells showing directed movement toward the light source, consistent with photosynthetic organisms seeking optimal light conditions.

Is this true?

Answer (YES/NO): YES